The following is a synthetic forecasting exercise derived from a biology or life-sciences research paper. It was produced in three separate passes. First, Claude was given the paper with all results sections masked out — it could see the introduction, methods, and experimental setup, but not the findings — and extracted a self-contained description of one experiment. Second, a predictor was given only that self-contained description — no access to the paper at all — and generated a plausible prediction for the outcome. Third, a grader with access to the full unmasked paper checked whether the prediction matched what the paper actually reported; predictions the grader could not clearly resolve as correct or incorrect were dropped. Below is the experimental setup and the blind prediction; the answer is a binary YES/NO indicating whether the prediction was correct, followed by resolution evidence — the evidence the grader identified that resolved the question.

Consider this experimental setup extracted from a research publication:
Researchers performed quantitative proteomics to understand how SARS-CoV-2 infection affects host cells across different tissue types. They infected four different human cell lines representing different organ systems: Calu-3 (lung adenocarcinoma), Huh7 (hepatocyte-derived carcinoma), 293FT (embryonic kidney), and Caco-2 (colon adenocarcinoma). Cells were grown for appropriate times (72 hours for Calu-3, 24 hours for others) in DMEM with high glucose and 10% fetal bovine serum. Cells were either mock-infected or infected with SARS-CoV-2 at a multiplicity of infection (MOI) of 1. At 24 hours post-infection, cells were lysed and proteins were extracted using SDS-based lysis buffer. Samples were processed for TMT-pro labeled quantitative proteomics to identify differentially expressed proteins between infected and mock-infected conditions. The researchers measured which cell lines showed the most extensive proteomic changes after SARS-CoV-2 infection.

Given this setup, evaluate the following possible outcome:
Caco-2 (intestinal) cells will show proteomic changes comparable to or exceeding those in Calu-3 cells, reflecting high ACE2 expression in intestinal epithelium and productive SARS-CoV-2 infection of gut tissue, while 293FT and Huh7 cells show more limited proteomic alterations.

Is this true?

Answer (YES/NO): NO